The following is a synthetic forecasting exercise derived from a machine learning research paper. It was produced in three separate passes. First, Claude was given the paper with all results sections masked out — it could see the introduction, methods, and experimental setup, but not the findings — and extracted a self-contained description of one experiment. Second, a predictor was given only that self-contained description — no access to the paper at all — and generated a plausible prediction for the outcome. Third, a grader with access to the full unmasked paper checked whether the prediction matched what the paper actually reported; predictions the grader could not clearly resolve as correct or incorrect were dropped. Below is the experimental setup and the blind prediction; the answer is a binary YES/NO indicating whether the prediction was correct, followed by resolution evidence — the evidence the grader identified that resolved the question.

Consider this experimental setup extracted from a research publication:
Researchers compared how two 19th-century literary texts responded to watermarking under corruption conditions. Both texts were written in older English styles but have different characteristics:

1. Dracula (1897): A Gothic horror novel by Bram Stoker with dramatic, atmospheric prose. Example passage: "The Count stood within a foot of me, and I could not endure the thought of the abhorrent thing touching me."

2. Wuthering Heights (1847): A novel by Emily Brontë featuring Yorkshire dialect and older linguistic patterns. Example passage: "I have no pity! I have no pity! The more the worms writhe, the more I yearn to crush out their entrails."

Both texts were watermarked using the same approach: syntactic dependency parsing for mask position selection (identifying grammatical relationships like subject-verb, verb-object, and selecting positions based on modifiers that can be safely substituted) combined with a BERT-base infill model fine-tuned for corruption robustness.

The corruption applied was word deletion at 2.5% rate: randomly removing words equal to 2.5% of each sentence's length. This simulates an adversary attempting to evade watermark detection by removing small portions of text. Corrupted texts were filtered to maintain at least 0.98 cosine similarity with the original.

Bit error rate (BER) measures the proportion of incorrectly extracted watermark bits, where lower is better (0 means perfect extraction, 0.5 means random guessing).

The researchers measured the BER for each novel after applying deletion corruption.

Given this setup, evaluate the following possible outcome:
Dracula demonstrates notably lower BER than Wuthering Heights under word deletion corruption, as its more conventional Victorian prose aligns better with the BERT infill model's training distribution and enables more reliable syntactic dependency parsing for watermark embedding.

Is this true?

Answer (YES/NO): YES